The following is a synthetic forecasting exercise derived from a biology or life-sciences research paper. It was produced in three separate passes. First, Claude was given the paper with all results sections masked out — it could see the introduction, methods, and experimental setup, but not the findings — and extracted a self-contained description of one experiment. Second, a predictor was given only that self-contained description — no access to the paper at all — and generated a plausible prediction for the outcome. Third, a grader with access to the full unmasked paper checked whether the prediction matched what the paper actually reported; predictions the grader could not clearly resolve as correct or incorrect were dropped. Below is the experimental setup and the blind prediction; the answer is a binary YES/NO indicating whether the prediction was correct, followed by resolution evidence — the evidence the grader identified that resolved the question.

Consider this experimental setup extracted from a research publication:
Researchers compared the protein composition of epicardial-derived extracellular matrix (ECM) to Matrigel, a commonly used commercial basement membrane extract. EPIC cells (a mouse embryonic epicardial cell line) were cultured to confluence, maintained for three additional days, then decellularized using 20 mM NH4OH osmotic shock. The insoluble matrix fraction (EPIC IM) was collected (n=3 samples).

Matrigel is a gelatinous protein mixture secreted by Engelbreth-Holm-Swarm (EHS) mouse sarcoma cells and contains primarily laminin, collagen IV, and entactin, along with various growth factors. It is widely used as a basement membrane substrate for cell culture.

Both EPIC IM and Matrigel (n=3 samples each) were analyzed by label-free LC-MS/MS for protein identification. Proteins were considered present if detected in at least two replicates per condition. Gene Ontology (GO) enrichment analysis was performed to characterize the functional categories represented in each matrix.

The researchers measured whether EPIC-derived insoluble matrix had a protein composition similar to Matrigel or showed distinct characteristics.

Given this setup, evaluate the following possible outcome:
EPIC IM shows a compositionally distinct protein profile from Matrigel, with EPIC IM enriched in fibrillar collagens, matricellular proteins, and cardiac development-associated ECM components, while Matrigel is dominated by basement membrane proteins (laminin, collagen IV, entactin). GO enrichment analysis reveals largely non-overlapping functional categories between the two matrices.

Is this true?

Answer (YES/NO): YES